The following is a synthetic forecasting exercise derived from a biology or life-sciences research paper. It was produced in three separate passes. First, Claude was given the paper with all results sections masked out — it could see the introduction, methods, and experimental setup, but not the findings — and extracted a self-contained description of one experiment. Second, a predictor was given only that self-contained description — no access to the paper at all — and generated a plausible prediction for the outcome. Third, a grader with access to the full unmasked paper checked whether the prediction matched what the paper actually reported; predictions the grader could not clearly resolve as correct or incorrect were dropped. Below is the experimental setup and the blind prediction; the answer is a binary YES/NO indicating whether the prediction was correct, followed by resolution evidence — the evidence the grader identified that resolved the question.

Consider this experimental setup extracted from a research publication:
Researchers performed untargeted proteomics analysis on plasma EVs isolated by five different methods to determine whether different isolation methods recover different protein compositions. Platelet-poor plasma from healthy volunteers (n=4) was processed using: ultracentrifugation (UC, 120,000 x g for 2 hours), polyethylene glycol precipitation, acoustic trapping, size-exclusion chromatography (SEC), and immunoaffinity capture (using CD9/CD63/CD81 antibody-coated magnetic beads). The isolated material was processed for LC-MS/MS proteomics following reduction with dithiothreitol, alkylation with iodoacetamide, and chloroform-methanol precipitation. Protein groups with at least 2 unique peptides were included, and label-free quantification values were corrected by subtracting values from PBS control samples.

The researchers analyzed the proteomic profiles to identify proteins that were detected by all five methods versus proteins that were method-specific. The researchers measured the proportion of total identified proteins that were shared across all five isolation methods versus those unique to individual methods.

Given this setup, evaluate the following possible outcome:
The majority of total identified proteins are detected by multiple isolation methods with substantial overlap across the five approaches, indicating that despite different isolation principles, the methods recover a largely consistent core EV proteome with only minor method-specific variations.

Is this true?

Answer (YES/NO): NO